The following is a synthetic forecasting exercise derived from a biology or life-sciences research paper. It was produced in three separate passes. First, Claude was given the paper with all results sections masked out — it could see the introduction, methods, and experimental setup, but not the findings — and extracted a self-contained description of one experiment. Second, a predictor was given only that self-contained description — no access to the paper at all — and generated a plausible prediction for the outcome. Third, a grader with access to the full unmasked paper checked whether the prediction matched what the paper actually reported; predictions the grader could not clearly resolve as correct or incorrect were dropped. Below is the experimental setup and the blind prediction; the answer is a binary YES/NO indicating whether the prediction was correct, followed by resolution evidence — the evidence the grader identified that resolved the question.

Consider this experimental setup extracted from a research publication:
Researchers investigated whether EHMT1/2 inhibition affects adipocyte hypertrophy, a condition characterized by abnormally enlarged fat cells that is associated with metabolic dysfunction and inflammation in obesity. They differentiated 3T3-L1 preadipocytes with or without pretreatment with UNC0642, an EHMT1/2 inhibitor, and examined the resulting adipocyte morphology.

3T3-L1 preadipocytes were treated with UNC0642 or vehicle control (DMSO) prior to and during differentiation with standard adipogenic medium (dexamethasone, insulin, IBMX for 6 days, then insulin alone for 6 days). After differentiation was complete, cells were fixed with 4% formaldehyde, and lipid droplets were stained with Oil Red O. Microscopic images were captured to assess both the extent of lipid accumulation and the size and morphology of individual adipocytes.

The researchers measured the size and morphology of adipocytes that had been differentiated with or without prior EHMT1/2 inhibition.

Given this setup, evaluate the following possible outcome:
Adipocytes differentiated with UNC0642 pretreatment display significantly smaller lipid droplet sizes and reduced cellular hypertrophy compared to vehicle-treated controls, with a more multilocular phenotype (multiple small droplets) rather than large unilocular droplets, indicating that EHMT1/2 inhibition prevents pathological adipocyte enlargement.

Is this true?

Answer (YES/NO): NO